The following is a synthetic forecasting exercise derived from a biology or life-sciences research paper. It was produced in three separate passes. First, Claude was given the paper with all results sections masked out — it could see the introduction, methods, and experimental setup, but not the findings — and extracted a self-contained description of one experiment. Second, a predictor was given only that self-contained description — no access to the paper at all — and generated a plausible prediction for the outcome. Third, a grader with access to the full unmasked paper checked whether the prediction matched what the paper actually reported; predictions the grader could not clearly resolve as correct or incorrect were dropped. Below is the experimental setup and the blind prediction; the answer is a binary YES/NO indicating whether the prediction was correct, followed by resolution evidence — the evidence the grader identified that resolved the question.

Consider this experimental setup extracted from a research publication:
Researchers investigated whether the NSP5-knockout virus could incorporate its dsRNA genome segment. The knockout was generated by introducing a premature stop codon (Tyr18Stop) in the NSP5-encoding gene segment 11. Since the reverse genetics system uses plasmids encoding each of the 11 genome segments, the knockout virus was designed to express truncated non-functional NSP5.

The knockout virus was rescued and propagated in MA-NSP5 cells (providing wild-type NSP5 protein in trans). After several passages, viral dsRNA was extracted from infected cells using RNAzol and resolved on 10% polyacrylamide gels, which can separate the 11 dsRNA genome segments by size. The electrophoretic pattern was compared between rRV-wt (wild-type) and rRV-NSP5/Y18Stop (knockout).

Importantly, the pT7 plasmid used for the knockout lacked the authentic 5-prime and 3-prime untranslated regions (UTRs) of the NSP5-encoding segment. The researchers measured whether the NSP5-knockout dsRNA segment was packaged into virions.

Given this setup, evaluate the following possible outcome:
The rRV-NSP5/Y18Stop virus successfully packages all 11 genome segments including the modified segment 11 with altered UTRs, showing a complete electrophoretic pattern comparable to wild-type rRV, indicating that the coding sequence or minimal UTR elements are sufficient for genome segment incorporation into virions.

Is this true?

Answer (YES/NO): NO